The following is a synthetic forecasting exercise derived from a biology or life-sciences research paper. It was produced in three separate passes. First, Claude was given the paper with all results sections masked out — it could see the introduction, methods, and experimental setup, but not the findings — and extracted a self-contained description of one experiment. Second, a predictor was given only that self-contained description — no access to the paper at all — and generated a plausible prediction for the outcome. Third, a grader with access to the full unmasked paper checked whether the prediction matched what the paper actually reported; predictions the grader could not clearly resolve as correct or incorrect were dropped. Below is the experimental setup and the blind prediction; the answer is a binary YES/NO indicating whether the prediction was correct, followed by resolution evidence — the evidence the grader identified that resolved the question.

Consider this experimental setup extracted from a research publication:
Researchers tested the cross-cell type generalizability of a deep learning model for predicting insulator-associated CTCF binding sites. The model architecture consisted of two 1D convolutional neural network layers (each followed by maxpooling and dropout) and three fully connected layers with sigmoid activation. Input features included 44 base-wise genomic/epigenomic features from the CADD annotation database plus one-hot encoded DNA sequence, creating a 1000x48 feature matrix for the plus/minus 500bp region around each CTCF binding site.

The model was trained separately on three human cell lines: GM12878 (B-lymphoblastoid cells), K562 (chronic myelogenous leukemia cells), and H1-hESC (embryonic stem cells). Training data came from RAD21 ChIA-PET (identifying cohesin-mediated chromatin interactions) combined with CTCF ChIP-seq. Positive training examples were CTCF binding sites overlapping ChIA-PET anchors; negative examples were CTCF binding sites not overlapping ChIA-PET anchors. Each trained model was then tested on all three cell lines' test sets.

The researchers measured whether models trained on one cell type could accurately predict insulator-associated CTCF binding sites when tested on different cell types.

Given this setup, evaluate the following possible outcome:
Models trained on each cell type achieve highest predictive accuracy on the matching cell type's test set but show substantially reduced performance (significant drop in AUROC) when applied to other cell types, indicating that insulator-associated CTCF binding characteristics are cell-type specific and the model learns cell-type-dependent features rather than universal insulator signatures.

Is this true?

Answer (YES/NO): NO